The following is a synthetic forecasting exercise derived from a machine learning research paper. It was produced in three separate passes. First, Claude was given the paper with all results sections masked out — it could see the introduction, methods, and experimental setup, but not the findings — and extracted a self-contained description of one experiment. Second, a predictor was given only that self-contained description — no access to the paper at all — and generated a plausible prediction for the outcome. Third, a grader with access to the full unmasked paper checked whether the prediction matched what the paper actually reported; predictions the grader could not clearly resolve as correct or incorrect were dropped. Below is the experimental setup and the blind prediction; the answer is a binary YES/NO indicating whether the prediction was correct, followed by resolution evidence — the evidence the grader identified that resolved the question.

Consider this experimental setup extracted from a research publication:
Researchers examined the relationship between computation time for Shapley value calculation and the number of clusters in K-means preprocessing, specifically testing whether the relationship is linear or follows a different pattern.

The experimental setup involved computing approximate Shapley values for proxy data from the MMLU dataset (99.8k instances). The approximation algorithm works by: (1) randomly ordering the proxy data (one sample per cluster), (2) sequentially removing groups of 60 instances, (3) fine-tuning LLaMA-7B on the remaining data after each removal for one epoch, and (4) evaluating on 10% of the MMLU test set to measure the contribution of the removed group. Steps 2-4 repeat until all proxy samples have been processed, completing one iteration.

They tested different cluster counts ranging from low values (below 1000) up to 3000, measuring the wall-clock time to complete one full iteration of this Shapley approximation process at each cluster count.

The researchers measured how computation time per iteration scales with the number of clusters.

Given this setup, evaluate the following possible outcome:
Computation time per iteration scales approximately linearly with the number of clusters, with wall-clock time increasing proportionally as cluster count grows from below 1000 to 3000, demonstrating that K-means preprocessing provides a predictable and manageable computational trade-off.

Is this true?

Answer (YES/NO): YES